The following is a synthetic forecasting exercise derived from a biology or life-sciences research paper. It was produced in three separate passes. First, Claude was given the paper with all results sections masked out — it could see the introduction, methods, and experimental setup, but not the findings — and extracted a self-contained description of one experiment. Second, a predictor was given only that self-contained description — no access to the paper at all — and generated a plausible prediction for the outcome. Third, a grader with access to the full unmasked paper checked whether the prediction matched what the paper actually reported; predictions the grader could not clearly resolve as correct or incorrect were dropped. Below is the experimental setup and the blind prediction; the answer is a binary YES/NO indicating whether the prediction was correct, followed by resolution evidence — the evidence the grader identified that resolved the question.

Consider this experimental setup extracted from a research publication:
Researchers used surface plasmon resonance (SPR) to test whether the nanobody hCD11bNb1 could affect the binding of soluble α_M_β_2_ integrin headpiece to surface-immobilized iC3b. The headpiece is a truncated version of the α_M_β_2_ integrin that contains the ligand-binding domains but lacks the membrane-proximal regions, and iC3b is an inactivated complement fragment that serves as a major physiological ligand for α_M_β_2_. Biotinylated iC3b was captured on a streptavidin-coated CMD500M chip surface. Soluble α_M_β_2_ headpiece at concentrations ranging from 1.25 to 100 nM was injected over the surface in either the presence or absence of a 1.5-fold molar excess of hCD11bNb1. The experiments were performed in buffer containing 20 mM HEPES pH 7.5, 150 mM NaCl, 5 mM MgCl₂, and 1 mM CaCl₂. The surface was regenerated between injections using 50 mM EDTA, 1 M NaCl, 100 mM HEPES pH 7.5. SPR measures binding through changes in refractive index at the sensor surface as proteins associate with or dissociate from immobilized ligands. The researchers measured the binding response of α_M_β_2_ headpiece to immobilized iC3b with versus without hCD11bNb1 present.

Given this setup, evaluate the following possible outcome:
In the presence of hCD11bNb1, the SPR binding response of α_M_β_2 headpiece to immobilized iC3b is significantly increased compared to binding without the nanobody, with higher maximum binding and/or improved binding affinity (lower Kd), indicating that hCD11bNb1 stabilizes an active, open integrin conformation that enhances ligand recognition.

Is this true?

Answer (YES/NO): NO